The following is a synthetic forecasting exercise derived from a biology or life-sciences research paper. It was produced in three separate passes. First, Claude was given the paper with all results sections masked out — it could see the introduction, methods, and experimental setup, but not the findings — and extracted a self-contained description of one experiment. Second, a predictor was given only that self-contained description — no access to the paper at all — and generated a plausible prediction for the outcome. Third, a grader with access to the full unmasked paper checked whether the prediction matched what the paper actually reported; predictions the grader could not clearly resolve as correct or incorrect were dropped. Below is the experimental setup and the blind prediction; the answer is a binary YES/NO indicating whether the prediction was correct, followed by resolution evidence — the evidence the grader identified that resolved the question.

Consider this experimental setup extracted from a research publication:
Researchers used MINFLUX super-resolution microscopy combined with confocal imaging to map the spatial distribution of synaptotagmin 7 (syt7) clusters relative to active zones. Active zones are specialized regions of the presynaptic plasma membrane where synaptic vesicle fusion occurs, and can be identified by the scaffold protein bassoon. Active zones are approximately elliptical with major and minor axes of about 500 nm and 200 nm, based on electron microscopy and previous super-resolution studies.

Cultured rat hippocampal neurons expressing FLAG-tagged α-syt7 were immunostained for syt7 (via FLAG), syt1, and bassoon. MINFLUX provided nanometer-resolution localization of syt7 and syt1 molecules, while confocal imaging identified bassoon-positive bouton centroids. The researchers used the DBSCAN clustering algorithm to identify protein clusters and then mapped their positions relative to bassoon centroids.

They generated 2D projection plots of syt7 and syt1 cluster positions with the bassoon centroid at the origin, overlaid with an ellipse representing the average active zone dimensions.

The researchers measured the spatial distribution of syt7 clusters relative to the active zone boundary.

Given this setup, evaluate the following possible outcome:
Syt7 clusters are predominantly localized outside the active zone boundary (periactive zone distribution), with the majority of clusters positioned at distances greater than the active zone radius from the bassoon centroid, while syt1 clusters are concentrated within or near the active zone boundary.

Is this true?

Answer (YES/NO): NO